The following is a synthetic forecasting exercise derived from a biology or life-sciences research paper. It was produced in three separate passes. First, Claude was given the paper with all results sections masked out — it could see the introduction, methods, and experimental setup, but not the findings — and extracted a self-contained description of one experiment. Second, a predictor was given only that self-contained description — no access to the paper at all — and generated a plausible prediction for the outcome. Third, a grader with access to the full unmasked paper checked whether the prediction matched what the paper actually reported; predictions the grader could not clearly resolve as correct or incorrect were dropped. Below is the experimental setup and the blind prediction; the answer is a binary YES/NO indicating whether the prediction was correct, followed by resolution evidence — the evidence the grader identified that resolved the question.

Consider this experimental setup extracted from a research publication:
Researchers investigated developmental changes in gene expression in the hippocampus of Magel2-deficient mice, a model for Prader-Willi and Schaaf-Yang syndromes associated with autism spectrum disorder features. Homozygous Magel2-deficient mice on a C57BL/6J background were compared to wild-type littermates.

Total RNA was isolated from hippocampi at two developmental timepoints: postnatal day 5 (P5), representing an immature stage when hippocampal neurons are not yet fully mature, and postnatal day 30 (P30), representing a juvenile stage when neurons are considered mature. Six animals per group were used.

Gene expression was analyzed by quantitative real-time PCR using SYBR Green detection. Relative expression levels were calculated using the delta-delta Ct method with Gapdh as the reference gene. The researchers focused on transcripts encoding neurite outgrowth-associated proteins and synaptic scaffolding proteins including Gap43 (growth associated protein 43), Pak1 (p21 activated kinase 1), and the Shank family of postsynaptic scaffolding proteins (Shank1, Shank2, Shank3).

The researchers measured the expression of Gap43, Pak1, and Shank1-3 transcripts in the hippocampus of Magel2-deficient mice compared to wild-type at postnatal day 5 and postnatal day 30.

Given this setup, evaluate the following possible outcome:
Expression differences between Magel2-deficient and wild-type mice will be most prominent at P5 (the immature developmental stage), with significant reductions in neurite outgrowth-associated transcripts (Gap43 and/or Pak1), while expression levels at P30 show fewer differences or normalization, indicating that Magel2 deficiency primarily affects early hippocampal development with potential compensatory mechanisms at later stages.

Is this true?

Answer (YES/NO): NO